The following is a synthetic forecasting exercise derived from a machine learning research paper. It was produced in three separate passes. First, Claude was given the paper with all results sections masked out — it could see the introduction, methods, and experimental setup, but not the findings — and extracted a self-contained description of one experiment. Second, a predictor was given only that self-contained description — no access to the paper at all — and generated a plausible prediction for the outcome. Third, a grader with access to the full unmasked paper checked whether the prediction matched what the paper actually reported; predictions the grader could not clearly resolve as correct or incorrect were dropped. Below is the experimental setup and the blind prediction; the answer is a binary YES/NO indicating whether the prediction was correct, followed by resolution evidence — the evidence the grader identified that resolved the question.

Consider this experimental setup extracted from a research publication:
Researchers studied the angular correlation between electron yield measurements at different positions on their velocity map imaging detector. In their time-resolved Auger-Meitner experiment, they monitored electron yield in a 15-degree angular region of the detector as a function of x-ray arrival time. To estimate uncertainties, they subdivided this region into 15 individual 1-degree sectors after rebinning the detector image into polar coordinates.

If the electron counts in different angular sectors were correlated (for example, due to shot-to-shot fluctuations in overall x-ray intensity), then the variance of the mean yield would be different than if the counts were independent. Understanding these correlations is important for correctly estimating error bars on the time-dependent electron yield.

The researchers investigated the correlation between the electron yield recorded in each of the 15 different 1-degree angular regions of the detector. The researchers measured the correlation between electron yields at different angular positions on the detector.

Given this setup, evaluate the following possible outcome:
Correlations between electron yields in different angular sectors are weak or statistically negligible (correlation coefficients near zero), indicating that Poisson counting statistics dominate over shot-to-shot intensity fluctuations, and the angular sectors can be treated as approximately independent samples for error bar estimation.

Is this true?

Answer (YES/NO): YES